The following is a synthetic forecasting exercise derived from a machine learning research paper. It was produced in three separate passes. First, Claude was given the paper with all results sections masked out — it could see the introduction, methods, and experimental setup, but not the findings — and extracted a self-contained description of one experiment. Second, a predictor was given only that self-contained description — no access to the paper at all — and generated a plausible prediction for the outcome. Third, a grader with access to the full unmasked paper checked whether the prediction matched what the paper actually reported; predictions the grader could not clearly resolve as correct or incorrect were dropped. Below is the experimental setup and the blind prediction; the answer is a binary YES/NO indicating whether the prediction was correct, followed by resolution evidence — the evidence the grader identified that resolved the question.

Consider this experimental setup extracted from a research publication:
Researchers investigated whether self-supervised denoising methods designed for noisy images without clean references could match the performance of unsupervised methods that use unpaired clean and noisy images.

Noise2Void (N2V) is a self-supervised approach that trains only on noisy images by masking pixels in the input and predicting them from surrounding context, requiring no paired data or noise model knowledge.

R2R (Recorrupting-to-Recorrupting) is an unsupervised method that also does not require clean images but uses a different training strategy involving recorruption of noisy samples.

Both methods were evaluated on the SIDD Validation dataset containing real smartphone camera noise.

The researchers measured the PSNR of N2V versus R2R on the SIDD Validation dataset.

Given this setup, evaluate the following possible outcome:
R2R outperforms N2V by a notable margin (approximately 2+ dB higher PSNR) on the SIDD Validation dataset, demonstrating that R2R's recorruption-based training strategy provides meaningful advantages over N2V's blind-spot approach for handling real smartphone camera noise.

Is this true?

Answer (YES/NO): YES